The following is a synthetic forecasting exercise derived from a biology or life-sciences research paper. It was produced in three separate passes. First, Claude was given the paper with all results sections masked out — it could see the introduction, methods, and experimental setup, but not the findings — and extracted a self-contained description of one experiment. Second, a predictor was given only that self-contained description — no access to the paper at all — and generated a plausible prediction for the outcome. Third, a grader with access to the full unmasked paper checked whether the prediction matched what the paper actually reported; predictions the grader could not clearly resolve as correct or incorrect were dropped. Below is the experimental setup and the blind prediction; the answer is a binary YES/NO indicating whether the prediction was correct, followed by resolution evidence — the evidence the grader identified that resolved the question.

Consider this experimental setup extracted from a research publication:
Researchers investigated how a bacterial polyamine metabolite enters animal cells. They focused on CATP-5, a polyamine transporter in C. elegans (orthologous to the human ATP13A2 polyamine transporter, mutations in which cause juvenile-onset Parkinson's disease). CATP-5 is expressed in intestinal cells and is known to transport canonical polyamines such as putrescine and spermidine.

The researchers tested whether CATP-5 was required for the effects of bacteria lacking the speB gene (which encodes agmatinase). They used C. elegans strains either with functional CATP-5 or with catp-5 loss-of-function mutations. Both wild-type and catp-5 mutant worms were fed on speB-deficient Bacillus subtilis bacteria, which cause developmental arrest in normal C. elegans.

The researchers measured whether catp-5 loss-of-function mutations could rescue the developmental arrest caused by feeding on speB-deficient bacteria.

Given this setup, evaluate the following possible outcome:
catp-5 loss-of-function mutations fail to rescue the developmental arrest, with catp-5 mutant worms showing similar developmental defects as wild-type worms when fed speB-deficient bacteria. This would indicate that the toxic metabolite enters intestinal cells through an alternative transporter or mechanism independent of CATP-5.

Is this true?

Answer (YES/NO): NO